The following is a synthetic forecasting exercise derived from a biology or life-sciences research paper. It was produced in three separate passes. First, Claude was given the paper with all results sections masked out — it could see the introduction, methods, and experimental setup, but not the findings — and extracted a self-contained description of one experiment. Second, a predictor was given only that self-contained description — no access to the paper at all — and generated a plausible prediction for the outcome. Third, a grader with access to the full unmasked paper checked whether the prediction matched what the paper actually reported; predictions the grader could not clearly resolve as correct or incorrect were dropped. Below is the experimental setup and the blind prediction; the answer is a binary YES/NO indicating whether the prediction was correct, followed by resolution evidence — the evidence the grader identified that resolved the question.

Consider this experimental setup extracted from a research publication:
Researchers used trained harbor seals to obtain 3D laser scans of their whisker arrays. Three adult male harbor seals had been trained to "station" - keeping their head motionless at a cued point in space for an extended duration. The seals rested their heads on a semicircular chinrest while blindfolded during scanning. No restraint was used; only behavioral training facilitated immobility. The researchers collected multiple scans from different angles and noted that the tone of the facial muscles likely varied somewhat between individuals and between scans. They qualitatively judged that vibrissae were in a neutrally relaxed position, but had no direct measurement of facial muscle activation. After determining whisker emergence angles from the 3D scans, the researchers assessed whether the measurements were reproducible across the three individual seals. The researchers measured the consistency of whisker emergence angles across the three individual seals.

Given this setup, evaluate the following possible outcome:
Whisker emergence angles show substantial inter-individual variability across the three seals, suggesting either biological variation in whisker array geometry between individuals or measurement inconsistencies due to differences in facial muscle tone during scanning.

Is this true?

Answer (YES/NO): NO